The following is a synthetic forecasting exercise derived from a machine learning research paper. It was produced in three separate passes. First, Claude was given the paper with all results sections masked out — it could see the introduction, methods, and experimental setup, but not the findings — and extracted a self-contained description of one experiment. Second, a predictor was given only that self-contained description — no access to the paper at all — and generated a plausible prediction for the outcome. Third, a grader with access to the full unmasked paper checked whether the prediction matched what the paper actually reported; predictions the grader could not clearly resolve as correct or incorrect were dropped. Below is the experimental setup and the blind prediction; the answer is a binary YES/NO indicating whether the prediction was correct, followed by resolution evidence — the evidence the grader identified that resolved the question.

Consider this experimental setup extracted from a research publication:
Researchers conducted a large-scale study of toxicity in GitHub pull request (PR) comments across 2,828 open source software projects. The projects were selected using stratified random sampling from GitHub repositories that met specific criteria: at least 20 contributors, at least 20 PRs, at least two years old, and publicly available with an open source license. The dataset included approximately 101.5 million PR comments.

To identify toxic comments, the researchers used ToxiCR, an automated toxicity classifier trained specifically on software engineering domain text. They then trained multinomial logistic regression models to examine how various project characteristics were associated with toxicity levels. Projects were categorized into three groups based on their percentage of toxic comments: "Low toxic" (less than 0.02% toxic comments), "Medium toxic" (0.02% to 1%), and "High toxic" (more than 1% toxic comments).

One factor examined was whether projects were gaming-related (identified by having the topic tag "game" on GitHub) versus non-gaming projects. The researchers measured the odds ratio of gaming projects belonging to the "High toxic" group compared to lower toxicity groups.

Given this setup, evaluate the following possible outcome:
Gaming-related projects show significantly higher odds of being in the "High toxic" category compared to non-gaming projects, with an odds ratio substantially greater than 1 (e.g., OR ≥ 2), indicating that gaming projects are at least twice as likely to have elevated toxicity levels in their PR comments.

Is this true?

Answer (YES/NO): YES